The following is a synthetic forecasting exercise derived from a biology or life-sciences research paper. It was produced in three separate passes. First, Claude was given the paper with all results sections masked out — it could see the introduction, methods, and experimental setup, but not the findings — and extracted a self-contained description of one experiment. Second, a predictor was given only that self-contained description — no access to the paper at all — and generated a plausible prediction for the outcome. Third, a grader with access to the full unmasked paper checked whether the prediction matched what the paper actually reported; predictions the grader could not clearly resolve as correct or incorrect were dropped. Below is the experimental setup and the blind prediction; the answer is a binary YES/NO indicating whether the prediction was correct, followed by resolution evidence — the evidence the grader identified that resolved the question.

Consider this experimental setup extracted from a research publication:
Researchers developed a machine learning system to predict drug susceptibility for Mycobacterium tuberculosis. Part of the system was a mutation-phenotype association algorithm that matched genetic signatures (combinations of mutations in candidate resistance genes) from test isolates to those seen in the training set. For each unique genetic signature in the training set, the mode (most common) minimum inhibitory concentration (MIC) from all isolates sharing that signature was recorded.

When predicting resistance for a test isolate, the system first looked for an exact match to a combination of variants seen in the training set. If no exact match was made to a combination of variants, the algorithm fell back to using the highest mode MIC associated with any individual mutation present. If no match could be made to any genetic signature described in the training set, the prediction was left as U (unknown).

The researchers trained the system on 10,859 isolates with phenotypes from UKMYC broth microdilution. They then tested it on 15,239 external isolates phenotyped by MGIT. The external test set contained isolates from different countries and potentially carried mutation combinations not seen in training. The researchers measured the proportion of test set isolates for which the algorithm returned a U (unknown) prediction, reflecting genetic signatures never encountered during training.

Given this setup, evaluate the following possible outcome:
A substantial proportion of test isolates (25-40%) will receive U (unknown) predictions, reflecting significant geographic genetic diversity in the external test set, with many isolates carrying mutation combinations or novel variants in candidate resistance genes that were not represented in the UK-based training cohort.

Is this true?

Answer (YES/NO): NO